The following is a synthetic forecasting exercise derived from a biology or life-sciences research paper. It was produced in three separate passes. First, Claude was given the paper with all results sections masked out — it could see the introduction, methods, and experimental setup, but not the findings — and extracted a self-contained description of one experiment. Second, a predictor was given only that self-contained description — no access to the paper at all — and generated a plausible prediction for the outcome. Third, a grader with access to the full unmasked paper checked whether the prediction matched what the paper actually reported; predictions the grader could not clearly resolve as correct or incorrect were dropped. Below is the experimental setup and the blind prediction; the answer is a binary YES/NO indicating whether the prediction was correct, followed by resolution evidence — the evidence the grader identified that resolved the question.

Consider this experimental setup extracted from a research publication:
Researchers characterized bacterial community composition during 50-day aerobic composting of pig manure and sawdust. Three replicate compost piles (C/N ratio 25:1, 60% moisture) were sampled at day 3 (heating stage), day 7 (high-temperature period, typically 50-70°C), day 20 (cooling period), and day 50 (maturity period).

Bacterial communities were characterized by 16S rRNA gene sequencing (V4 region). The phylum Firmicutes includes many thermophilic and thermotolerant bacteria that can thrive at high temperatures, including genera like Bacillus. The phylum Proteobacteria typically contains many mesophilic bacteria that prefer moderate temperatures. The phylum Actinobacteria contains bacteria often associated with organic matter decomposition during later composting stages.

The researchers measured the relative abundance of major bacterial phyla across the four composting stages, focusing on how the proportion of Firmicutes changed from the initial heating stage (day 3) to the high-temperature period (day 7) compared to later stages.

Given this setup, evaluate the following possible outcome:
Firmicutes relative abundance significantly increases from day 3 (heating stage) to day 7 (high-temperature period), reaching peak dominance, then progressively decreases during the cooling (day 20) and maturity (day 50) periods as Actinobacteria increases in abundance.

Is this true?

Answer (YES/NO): NO